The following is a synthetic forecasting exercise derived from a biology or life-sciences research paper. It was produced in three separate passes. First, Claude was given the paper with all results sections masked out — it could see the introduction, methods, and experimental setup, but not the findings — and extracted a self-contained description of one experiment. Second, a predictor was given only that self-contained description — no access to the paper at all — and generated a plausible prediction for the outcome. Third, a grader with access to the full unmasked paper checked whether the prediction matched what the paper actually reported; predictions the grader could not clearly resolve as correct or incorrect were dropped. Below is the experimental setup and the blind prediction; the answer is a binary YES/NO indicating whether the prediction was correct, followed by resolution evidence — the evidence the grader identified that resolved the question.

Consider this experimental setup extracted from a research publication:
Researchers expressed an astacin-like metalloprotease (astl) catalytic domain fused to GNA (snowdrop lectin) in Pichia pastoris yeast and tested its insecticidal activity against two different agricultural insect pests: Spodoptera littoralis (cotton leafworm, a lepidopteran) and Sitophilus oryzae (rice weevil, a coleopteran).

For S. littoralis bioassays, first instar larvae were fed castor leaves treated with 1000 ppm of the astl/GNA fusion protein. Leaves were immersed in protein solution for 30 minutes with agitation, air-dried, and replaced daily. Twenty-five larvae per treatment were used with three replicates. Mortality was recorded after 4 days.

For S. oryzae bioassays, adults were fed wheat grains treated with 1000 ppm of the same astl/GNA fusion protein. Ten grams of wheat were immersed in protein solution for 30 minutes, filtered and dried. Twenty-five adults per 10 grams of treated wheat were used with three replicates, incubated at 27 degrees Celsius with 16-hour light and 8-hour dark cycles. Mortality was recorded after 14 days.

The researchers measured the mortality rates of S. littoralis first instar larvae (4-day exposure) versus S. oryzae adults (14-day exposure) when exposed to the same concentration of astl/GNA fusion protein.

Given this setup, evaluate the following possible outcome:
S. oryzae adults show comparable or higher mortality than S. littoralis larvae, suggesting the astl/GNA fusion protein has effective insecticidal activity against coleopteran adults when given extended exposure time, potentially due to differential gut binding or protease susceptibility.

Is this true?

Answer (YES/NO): NO